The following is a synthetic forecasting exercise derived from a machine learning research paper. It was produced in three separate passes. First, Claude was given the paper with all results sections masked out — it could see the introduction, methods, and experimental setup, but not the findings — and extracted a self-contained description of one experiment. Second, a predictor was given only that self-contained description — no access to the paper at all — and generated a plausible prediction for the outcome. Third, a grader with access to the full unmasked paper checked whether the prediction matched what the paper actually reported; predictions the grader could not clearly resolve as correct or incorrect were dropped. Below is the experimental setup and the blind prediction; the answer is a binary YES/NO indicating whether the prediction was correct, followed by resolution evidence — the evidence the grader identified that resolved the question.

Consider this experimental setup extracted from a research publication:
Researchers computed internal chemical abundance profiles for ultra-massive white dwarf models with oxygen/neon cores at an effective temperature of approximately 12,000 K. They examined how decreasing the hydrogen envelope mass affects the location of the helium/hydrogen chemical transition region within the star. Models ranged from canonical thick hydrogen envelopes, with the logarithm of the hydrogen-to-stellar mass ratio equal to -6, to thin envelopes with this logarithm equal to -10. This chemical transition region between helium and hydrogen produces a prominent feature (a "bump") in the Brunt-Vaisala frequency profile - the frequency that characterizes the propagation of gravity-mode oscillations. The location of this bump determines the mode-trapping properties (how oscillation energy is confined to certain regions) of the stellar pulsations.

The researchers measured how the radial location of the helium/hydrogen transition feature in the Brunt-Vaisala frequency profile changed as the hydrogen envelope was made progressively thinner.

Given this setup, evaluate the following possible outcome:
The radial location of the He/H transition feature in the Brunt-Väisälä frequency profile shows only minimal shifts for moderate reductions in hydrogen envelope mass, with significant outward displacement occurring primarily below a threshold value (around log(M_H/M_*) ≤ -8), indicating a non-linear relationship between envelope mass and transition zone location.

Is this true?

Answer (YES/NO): NO